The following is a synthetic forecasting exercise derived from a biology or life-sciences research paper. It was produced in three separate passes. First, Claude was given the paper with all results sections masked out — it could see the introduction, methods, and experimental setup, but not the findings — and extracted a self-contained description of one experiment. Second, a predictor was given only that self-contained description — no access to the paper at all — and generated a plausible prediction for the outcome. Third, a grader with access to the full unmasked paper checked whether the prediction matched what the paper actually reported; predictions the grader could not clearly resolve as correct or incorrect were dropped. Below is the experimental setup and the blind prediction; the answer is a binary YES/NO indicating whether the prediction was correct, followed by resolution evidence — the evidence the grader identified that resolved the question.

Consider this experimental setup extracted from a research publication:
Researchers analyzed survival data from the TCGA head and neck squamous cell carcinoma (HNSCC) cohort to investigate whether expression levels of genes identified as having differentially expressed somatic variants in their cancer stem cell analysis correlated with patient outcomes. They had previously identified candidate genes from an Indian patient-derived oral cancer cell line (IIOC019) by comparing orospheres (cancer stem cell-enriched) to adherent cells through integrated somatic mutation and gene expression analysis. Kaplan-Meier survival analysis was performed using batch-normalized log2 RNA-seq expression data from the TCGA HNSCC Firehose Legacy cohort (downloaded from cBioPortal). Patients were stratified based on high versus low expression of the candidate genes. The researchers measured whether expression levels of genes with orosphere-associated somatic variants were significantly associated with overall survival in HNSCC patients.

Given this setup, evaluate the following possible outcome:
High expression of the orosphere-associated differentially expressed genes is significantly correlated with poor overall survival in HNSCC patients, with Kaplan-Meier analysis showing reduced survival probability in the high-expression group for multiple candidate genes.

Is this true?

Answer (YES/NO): NO